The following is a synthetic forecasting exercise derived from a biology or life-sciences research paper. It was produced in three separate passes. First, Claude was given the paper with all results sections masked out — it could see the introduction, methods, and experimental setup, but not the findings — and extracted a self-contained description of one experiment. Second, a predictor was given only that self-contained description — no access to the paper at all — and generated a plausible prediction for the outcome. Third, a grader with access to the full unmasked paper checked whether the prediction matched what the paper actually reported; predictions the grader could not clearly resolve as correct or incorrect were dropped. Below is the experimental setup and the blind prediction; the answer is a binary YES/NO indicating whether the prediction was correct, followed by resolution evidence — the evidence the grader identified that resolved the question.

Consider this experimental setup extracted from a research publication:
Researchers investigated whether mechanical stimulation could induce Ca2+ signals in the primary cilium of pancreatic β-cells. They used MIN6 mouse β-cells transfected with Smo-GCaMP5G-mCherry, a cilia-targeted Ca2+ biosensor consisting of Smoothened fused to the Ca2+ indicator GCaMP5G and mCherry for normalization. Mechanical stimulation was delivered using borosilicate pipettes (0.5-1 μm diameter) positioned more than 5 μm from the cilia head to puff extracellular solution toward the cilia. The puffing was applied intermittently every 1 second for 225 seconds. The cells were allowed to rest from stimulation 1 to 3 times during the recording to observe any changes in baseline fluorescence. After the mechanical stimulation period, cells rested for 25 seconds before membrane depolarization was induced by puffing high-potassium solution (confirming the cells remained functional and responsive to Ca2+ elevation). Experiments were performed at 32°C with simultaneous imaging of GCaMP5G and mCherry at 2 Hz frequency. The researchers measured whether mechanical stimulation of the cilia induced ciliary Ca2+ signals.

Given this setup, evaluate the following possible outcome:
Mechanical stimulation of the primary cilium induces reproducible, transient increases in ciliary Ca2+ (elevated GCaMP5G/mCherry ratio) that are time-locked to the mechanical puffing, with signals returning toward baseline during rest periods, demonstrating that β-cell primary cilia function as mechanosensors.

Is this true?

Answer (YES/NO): NO